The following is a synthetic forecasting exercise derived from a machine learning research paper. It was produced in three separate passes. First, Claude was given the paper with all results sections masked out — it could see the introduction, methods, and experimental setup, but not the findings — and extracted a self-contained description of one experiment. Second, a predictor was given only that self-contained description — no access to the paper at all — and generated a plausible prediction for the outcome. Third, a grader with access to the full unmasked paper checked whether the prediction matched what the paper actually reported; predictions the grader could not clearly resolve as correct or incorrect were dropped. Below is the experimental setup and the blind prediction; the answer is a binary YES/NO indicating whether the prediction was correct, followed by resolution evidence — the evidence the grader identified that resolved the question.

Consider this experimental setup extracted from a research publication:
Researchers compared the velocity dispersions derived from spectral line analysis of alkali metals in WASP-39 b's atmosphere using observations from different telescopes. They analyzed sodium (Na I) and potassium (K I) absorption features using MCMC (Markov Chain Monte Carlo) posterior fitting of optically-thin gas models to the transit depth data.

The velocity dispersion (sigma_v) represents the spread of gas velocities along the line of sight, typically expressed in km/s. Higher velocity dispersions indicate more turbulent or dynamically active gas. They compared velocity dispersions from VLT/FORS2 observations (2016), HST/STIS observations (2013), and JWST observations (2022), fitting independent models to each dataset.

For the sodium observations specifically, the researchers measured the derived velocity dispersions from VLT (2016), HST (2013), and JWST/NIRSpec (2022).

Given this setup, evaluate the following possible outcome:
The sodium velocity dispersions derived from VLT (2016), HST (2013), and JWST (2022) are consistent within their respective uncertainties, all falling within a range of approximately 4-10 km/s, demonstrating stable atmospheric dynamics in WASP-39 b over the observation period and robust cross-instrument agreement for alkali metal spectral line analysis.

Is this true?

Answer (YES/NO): NO